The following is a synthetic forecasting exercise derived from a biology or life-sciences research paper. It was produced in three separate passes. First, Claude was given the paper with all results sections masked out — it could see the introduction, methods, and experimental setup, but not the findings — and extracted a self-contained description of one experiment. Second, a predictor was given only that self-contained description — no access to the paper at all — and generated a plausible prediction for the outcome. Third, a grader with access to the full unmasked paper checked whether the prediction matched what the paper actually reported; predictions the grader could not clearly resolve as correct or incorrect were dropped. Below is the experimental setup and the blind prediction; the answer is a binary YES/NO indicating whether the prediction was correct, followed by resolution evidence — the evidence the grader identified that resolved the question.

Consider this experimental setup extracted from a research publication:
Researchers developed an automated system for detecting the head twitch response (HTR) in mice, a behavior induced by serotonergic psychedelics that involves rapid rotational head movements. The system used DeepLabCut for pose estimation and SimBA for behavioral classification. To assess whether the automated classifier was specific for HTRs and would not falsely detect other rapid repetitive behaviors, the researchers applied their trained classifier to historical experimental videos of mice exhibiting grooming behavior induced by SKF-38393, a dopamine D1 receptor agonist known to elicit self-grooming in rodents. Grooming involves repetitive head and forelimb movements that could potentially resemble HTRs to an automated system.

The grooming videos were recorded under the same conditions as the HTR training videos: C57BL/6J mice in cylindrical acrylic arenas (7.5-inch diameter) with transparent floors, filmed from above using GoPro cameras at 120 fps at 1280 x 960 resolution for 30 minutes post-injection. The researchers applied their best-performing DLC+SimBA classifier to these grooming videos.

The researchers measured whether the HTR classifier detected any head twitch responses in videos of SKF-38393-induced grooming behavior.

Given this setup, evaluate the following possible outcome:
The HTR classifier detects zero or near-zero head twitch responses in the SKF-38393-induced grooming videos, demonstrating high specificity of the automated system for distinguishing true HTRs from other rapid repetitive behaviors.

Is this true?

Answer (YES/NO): NO